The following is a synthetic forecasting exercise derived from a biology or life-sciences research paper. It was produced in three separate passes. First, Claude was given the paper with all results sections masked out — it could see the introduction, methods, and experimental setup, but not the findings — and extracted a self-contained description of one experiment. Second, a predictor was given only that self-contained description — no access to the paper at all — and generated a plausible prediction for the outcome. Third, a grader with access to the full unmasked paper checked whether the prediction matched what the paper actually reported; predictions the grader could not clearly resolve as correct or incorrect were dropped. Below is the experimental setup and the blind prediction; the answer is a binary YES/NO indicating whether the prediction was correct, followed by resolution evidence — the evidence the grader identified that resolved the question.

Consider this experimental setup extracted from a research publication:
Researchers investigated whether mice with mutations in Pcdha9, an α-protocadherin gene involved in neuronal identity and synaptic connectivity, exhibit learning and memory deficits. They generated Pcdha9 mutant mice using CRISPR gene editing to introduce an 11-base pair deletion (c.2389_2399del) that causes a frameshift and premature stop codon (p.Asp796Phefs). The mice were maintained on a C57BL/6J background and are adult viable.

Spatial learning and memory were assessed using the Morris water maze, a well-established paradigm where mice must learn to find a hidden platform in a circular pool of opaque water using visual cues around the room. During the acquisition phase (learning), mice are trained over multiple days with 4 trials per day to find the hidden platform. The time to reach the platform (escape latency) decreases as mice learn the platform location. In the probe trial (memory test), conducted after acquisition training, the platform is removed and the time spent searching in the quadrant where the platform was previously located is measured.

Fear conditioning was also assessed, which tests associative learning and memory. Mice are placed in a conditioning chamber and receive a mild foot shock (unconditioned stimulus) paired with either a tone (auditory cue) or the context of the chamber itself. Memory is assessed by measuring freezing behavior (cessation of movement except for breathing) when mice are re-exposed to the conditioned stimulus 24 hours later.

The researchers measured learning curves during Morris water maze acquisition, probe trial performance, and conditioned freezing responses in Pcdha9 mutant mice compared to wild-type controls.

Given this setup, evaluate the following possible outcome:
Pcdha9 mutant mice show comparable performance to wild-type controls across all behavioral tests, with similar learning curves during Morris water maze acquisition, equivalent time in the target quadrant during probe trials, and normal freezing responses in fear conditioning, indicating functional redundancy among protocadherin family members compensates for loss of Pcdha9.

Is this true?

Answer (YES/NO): NO